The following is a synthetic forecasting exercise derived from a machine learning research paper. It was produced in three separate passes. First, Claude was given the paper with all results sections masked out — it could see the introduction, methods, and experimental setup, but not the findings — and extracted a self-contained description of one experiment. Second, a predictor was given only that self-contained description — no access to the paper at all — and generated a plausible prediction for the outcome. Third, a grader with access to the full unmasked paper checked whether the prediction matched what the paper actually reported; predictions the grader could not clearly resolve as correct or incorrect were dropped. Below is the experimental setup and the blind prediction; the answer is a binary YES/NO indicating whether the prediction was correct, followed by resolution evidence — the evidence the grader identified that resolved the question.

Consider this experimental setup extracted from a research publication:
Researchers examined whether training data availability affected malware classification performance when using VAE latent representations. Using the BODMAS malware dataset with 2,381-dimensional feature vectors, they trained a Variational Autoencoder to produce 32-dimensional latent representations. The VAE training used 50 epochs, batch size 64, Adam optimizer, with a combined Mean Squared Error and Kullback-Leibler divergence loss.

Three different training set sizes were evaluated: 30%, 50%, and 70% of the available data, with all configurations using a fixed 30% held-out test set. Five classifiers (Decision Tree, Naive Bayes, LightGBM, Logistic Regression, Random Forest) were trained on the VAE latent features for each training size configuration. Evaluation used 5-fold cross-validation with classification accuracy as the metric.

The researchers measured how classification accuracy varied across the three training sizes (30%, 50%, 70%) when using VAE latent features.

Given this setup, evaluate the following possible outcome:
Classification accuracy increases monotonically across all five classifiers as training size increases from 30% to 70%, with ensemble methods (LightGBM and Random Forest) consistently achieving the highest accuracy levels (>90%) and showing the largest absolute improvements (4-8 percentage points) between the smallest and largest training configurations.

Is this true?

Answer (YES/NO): NO